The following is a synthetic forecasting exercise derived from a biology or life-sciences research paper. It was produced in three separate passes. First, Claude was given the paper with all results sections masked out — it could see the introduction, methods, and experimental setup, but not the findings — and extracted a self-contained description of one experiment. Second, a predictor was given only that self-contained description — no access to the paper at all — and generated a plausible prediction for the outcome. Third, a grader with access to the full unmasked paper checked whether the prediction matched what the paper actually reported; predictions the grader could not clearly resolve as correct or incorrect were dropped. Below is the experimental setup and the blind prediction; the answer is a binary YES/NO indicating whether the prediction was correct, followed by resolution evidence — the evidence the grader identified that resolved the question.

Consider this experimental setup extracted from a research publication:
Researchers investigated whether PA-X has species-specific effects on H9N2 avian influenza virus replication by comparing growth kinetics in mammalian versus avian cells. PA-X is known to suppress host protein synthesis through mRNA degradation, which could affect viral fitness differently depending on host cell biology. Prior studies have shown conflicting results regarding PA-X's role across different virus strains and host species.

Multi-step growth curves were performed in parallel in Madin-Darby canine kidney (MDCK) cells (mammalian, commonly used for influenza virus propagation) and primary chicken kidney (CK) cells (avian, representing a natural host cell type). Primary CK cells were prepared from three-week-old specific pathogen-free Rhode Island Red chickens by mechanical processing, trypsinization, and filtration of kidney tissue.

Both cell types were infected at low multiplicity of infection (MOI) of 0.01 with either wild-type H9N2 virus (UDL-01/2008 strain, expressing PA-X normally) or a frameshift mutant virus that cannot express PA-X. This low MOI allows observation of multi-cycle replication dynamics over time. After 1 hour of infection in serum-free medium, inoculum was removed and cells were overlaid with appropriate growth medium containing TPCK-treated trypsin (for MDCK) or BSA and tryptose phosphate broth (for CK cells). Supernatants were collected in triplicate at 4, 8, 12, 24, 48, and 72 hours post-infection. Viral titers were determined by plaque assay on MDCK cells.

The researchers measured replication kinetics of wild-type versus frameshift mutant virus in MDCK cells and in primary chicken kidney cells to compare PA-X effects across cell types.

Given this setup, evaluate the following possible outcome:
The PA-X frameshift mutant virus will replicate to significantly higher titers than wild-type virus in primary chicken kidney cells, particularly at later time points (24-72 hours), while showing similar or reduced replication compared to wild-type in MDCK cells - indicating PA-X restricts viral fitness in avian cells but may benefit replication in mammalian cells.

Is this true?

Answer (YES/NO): NO